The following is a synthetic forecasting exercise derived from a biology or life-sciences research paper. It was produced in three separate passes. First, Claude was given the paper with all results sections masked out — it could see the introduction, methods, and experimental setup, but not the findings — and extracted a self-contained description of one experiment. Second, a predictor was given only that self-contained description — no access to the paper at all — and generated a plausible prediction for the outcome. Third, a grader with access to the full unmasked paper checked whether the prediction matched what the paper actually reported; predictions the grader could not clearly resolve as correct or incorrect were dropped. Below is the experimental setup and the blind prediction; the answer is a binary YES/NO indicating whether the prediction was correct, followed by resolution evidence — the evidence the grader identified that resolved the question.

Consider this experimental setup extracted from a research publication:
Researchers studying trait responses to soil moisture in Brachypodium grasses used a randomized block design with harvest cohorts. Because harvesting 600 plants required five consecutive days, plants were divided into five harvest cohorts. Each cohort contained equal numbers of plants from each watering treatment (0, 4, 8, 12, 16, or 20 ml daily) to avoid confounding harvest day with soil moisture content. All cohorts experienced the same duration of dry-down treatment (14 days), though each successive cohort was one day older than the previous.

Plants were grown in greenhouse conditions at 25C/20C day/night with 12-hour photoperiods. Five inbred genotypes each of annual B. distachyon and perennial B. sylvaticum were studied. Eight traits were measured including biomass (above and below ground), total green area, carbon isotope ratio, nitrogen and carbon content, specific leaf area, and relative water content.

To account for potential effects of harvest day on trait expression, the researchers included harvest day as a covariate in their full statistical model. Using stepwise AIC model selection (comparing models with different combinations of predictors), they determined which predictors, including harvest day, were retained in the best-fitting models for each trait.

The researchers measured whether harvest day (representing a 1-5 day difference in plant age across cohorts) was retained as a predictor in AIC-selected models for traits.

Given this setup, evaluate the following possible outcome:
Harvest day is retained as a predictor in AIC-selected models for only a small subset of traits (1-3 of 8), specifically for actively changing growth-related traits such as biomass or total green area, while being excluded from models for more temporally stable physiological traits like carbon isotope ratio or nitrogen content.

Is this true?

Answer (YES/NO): NO